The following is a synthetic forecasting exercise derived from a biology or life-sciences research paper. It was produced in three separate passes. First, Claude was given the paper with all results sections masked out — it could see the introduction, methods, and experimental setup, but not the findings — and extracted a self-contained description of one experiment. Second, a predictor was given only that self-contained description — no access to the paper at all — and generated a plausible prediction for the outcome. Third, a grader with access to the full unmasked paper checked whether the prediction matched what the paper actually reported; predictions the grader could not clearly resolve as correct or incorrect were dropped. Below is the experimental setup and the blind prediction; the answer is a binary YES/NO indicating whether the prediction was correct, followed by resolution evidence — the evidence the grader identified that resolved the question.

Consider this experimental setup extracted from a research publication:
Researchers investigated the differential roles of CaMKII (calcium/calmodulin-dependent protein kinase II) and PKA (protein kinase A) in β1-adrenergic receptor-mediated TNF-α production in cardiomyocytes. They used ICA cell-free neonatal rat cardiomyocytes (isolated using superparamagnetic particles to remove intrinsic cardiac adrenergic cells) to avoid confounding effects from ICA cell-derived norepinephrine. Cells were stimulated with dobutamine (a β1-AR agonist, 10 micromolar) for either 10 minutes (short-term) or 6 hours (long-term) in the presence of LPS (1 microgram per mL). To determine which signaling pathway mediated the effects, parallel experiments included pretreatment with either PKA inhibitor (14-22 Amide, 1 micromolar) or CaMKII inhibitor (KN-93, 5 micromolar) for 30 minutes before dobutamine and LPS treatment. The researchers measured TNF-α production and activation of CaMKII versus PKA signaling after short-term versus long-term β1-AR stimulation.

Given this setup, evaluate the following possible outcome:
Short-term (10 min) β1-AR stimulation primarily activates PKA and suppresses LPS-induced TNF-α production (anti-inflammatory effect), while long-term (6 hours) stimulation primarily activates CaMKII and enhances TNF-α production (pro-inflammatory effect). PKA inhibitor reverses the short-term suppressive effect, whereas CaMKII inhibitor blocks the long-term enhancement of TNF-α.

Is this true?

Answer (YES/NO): YES